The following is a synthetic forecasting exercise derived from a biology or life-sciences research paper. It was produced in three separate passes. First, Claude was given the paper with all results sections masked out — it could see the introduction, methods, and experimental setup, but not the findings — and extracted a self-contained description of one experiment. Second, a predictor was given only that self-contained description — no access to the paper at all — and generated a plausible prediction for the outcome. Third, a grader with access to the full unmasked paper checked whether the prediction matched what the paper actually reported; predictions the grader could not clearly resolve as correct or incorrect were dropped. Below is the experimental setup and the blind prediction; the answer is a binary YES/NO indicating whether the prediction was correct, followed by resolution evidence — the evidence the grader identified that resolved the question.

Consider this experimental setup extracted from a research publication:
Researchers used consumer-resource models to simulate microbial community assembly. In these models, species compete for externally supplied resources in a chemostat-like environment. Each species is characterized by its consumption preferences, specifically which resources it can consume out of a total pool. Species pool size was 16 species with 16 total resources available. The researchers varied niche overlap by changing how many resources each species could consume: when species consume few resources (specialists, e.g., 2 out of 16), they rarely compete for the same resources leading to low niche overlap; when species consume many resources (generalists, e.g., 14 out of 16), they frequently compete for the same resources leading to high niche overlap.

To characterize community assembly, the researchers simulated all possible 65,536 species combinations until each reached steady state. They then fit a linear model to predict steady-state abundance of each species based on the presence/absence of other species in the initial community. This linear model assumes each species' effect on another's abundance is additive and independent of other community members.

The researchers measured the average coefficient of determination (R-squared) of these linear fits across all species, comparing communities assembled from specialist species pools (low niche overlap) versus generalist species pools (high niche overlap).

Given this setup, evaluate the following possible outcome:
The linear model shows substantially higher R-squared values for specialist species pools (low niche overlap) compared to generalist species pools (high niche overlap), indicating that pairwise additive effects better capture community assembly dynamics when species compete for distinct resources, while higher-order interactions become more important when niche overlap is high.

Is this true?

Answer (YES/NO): YES